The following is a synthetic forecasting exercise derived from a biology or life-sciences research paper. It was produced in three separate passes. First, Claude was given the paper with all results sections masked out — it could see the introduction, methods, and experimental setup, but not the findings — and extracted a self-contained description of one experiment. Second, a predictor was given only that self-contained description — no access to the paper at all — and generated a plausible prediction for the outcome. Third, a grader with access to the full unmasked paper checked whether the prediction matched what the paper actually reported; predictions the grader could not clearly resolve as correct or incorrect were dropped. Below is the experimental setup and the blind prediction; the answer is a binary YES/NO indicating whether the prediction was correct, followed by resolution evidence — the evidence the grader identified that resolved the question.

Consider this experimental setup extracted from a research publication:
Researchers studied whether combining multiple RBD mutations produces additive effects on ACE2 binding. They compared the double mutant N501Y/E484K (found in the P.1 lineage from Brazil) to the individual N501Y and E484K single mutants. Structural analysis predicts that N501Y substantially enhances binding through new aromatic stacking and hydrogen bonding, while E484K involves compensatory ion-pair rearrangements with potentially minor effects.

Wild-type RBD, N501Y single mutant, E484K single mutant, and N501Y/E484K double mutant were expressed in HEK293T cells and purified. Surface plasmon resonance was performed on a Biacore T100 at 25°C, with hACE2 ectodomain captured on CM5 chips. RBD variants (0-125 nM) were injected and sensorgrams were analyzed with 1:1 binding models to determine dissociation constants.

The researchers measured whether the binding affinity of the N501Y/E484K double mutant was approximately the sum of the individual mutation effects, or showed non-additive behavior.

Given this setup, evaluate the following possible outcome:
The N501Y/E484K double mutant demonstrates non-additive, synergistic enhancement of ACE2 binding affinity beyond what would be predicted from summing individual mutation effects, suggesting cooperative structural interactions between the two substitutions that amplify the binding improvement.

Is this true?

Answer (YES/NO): NO